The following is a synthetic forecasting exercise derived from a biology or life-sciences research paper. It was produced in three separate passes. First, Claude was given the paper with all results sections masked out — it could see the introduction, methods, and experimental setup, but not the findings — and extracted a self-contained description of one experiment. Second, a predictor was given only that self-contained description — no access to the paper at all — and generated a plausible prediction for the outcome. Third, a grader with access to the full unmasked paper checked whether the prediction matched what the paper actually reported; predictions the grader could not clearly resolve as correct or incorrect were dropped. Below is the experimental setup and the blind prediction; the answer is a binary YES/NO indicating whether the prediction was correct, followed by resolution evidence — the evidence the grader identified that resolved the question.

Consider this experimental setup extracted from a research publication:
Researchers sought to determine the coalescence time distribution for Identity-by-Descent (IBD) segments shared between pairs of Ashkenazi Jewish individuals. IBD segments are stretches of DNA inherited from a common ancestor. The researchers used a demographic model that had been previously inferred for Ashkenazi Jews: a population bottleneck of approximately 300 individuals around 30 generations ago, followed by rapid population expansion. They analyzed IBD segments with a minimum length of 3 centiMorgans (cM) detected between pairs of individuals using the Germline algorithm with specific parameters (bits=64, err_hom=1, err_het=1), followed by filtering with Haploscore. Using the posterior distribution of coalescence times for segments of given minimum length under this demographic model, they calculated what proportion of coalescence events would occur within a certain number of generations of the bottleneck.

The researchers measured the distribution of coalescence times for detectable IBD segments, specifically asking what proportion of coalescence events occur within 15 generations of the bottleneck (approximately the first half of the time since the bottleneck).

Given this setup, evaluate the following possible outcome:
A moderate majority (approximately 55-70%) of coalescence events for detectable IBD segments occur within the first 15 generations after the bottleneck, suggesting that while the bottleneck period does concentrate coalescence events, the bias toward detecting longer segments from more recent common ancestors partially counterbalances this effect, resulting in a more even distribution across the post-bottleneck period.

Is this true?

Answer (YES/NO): NO